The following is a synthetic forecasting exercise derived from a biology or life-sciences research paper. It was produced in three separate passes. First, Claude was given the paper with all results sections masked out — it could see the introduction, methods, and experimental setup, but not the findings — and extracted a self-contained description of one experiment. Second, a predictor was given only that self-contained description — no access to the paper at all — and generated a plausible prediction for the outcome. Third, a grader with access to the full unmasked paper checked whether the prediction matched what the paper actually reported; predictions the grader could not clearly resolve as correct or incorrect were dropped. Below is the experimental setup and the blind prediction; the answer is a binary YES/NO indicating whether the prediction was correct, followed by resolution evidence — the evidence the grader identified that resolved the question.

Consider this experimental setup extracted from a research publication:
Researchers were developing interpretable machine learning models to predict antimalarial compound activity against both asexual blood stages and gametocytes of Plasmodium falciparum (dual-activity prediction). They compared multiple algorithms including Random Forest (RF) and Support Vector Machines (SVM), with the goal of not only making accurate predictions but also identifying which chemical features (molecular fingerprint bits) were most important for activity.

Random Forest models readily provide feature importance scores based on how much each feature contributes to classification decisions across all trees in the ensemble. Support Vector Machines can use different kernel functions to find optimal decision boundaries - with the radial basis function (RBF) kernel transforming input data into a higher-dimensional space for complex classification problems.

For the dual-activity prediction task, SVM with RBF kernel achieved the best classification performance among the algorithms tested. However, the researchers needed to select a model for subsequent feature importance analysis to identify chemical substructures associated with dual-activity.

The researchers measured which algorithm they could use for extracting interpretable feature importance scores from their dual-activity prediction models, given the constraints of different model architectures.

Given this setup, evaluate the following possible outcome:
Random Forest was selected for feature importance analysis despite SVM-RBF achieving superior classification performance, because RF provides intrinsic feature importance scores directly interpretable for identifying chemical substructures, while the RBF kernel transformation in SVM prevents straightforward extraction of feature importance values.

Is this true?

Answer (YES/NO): YES